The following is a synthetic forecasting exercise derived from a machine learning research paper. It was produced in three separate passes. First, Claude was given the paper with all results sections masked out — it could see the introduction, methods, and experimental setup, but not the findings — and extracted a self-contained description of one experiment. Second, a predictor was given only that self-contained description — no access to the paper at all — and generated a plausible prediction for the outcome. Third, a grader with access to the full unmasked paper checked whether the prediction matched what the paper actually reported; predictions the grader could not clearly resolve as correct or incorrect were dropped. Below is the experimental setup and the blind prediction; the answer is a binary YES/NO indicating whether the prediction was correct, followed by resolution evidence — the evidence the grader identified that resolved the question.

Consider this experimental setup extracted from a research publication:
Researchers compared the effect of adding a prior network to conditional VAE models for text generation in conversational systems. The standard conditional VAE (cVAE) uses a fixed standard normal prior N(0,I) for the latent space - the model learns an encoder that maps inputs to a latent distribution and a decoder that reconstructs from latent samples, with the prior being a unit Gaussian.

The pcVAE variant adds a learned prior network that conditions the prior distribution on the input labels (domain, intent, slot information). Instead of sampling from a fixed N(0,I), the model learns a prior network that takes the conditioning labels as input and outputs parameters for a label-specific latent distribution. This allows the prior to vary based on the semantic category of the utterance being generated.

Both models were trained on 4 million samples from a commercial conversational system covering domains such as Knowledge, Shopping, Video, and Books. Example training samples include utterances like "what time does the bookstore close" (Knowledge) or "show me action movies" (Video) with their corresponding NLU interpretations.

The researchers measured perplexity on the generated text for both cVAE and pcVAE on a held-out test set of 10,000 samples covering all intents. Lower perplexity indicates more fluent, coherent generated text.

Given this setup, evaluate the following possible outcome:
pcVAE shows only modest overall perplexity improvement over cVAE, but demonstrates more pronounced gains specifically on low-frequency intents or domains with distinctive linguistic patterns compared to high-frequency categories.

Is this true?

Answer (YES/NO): NO